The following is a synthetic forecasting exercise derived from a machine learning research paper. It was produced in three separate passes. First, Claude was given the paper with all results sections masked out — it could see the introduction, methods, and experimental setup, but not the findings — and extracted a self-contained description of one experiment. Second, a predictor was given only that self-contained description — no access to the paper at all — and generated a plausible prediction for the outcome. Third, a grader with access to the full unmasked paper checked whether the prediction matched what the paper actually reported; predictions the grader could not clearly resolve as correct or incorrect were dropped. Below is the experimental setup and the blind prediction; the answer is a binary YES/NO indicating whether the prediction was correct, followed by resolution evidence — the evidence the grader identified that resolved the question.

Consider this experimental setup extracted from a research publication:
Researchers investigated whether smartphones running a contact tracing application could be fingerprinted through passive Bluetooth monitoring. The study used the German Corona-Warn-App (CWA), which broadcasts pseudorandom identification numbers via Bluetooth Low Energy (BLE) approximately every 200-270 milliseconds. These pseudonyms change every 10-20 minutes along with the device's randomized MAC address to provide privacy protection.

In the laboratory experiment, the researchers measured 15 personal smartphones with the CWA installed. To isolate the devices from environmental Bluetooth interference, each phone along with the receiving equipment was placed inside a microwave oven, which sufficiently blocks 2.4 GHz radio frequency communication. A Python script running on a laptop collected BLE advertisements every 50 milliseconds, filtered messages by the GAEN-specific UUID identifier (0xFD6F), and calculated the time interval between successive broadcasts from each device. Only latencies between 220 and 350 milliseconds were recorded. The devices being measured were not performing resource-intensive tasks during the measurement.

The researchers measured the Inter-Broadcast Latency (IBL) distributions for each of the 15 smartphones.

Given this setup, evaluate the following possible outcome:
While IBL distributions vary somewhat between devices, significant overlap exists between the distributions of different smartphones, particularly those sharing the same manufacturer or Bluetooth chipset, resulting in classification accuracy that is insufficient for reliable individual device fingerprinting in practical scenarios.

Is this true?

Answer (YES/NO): NO